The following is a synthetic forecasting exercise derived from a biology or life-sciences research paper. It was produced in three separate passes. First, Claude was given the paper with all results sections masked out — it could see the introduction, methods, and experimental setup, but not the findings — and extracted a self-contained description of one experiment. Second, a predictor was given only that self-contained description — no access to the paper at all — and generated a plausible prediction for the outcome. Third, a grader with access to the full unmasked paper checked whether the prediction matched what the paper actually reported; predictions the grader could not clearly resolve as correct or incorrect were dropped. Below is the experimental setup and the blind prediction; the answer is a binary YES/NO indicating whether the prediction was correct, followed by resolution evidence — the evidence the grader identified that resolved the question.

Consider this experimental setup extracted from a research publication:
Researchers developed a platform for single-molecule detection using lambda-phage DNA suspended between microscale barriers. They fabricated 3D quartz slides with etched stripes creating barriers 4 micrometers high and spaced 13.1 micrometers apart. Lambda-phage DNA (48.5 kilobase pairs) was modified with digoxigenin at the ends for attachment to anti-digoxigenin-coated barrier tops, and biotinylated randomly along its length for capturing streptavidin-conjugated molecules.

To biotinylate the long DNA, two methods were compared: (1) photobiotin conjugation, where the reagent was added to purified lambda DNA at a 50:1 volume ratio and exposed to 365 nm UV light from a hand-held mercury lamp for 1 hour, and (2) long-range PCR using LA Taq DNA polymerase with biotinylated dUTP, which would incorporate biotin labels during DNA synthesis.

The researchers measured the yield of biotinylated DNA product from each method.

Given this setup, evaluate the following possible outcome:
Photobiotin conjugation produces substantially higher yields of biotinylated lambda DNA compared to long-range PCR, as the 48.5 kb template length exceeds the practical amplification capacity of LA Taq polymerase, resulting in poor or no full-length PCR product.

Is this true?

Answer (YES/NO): YES